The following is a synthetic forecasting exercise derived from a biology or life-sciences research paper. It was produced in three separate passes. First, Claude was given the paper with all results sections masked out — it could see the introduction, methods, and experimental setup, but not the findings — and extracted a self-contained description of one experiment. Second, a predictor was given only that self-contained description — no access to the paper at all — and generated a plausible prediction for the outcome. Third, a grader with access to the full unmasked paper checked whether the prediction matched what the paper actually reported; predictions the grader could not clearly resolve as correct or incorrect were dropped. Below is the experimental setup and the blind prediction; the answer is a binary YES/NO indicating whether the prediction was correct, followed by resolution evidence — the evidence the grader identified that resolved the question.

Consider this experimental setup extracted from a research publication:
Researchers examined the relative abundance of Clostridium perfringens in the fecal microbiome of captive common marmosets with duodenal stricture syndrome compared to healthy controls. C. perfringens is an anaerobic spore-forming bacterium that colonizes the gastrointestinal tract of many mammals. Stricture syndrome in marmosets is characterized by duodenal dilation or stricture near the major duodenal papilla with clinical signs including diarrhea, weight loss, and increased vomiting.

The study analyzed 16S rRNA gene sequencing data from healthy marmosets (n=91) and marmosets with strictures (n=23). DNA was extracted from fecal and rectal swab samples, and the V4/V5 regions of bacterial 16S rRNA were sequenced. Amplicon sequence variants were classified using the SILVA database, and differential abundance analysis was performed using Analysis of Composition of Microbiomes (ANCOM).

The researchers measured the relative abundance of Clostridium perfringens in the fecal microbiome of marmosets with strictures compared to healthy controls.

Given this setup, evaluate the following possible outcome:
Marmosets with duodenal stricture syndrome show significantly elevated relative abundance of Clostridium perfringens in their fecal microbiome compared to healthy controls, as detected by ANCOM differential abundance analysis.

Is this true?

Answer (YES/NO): YES